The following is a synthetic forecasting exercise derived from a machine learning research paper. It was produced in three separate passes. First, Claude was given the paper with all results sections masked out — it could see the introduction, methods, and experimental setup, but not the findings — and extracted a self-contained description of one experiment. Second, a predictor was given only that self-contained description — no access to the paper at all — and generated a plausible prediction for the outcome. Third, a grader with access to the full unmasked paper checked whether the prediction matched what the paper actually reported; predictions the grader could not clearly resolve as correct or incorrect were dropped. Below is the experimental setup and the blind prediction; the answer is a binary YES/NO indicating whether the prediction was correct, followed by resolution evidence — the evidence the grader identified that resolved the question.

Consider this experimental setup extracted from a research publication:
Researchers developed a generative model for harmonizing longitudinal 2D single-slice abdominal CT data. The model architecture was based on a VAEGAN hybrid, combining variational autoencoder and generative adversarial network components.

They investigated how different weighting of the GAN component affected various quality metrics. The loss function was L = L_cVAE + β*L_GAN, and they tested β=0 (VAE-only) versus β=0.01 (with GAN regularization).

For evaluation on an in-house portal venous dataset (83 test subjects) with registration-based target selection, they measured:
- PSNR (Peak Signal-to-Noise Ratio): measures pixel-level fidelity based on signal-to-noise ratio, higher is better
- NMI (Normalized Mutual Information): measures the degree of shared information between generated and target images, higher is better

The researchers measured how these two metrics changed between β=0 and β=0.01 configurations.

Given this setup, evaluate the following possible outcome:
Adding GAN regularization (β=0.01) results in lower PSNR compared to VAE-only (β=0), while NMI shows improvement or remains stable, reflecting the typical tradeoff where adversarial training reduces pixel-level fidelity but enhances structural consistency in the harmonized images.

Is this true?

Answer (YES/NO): YES